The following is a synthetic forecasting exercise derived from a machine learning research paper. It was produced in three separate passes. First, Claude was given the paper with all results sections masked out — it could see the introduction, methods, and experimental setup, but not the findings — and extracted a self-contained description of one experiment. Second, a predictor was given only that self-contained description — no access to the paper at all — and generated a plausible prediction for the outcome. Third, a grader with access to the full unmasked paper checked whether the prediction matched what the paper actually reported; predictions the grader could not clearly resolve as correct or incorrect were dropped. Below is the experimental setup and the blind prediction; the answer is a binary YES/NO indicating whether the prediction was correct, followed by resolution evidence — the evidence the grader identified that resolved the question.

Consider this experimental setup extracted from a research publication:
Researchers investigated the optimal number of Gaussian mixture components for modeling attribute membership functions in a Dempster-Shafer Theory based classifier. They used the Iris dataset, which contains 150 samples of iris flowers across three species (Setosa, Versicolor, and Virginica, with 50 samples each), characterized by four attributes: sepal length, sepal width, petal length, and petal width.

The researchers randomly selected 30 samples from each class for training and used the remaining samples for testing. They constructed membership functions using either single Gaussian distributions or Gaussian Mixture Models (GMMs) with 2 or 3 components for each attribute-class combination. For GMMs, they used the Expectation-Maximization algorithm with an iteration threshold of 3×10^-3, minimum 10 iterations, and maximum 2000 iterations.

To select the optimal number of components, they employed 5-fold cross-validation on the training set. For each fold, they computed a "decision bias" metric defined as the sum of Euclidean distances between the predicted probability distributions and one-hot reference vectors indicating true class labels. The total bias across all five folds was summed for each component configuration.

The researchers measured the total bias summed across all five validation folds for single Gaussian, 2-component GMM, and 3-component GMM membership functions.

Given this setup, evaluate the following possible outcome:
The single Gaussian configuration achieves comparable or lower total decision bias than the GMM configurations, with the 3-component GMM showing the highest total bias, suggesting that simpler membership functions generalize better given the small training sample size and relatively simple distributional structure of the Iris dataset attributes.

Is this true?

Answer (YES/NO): NO